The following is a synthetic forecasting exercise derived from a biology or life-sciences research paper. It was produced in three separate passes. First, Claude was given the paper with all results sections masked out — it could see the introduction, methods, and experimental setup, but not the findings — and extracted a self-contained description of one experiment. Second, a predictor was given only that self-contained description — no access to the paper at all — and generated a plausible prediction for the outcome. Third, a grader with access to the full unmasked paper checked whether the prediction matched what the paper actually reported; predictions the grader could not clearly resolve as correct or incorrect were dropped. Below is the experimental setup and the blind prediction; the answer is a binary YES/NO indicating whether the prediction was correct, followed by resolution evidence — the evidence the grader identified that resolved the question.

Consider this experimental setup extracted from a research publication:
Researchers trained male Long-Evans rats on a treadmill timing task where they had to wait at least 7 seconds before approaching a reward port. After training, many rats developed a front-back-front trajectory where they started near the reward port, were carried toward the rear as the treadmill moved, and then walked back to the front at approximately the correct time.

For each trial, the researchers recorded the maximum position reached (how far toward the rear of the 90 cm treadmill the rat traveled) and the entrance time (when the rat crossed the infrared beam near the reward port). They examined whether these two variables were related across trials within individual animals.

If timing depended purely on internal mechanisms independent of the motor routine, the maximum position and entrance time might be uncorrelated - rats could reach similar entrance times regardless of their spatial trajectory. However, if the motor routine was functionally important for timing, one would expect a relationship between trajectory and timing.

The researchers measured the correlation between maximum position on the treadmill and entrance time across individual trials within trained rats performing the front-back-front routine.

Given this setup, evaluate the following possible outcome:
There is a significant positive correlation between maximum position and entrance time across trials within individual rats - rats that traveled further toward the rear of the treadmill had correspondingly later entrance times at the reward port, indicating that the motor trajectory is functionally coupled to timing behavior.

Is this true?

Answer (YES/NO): YES